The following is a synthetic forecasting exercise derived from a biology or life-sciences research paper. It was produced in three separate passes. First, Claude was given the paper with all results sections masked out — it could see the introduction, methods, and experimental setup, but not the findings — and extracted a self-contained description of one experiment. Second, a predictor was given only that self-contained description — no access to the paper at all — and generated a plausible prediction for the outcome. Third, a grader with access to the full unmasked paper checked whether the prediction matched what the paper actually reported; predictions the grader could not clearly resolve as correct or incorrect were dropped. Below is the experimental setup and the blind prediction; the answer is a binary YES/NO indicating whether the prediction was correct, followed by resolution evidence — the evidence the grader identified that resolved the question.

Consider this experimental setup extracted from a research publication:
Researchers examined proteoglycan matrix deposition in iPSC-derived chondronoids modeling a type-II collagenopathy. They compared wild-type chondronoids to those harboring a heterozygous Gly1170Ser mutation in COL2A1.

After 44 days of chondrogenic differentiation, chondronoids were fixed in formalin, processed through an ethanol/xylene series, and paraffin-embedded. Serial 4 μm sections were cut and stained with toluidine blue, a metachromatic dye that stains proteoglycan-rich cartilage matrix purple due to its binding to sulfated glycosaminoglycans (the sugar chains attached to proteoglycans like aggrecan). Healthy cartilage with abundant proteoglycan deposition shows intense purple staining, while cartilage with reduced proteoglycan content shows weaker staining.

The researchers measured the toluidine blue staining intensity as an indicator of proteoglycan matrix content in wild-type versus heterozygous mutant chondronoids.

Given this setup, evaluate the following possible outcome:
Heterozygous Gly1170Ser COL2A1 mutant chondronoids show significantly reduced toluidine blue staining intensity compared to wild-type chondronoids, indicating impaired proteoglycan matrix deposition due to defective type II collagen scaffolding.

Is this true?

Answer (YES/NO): NO